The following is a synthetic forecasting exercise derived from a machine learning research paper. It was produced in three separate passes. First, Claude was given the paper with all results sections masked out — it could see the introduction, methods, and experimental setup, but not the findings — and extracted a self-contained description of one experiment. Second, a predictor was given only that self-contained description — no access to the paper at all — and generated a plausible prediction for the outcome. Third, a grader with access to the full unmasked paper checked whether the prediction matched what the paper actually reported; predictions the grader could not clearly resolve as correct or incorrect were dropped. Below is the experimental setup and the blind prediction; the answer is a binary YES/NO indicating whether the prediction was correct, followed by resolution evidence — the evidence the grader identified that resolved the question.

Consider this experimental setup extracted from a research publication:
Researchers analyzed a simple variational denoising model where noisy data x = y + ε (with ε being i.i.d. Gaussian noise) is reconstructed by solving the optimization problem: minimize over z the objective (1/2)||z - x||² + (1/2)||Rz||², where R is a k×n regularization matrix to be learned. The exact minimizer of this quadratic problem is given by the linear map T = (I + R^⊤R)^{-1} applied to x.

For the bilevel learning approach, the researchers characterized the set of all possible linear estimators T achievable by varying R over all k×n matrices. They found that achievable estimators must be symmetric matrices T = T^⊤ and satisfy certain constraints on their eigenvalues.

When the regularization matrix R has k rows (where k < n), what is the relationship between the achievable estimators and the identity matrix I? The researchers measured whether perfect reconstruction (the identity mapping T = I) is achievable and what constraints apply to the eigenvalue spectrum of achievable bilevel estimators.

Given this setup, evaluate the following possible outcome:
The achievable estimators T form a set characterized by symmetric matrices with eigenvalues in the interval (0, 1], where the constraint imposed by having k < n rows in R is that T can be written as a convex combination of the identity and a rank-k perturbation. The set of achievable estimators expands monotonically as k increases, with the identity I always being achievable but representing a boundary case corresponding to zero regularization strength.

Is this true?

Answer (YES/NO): NO